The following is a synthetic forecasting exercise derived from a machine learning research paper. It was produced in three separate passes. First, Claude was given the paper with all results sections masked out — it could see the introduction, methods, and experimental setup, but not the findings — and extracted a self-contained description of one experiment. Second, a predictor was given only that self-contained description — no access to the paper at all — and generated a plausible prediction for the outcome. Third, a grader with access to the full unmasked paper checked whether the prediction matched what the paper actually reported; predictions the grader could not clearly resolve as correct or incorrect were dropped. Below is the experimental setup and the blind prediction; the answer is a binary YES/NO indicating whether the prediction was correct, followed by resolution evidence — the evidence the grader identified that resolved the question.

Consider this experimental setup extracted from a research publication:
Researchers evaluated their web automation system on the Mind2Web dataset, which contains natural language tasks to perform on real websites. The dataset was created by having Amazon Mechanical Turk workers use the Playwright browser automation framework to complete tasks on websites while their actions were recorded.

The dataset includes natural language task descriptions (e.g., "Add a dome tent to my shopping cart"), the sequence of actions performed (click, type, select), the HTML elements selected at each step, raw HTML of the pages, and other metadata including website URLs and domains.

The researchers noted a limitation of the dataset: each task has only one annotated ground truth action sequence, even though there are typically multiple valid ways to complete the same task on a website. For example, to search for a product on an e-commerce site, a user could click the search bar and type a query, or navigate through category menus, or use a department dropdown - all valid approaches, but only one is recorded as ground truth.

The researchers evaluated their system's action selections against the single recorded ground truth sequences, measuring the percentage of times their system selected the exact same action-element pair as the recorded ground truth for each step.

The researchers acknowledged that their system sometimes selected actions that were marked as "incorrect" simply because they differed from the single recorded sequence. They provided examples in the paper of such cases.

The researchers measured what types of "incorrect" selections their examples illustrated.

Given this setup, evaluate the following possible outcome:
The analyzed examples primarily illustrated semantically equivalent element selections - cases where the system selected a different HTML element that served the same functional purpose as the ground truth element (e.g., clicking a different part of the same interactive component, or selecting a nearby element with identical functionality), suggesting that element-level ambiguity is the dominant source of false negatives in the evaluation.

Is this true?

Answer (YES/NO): NO